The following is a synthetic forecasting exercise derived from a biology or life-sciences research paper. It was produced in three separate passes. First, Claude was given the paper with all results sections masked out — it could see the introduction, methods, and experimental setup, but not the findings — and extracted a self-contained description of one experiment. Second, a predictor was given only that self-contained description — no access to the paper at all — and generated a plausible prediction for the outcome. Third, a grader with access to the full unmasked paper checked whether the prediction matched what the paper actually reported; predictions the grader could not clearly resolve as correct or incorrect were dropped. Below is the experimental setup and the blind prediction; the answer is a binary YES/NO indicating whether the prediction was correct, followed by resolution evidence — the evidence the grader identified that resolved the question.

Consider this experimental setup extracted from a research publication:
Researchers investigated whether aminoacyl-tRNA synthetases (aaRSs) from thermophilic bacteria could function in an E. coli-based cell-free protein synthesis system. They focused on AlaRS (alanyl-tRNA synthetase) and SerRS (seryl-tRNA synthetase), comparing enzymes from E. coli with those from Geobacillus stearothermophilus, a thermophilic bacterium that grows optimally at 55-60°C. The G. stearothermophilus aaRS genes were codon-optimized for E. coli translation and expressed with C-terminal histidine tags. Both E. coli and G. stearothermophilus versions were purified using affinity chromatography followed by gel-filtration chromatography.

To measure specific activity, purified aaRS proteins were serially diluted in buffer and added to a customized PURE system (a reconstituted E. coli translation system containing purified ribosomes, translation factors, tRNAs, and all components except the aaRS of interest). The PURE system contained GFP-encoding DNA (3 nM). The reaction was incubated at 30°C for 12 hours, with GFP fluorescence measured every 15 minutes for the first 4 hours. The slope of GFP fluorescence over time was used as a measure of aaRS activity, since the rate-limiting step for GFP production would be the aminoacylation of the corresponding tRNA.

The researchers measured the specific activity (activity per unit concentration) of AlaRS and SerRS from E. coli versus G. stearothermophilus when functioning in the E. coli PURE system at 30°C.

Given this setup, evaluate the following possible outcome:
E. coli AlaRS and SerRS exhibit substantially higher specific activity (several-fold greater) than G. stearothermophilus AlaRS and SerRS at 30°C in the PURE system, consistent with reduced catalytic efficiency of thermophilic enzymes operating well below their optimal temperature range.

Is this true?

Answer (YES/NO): NO